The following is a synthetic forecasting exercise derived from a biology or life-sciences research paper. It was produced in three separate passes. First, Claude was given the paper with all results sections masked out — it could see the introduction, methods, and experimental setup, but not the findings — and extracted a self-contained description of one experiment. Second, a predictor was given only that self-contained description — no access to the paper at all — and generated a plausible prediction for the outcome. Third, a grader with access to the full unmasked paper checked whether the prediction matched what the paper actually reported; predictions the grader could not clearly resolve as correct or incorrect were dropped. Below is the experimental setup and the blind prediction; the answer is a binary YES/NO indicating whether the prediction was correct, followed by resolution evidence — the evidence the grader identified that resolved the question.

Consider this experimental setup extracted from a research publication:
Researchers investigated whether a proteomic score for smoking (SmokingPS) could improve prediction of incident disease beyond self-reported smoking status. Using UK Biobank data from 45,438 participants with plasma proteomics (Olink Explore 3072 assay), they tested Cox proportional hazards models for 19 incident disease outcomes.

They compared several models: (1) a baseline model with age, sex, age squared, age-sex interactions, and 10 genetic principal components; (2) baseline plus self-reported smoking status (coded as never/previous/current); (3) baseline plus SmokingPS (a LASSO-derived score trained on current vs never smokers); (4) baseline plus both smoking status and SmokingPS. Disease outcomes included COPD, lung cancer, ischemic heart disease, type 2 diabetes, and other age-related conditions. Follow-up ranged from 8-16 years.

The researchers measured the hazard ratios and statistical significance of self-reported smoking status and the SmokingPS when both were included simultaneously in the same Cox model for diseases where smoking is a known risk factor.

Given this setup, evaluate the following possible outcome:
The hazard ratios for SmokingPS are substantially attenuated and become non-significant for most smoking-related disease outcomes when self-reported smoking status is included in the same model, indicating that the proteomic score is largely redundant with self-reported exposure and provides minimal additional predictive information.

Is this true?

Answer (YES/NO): NO